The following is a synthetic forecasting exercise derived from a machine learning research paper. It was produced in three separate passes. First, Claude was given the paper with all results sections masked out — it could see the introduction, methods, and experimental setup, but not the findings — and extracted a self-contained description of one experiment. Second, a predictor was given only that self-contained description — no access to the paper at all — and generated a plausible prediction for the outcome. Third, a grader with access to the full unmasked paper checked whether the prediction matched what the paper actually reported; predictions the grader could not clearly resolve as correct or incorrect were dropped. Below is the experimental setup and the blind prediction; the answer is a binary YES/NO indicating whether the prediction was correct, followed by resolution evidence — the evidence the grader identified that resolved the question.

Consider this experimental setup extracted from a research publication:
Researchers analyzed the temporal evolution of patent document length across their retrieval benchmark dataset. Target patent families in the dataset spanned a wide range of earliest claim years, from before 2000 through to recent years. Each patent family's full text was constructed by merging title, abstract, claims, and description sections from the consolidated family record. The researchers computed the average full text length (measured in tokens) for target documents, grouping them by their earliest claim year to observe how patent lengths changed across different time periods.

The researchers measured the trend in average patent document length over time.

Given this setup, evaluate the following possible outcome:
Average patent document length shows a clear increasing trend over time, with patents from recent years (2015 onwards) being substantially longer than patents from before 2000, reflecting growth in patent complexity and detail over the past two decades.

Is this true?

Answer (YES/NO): YES